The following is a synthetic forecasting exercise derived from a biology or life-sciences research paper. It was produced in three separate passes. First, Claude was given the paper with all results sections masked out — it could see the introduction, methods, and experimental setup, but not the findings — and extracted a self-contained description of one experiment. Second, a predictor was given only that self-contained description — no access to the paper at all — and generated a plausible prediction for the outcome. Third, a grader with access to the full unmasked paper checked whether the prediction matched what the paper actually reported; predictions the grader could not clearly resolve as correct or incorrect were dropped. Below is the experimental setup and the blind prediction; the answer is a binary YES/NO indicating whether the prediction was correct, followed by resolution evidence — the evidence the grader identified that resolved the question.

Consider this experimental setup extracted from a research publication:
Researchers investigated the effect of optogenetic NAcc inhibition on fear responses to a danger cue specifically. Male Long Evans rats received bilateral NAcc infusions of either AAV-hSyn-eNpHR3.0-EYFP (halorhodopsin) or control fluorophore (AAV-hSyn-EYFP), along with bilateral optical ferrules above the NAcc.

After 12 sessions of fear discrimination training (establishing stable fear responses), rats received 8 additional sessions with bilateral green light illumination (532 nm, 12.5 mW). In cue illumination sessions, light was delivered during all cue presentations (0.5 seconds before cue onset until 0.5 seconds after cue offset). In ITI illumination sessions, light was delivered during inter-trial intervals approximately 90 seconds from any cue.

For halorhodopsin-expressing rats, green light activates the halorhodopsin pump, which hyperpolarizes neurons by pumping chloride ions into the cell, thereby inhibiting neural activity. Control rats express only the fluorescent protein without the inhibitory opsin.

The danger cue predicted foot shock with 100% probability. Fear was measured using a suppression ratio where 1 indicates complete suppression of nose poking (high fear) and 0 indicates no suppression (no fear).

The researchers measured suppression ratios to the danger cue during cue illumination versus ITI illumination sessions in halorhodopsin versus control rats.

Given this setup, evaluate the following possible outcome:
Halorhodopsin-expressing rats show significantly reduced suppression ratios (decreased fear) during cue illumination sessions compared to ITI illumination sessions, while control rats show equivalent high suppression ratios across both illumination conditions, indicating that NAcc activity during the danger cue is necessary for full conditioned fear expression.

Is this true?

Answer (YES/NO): NO